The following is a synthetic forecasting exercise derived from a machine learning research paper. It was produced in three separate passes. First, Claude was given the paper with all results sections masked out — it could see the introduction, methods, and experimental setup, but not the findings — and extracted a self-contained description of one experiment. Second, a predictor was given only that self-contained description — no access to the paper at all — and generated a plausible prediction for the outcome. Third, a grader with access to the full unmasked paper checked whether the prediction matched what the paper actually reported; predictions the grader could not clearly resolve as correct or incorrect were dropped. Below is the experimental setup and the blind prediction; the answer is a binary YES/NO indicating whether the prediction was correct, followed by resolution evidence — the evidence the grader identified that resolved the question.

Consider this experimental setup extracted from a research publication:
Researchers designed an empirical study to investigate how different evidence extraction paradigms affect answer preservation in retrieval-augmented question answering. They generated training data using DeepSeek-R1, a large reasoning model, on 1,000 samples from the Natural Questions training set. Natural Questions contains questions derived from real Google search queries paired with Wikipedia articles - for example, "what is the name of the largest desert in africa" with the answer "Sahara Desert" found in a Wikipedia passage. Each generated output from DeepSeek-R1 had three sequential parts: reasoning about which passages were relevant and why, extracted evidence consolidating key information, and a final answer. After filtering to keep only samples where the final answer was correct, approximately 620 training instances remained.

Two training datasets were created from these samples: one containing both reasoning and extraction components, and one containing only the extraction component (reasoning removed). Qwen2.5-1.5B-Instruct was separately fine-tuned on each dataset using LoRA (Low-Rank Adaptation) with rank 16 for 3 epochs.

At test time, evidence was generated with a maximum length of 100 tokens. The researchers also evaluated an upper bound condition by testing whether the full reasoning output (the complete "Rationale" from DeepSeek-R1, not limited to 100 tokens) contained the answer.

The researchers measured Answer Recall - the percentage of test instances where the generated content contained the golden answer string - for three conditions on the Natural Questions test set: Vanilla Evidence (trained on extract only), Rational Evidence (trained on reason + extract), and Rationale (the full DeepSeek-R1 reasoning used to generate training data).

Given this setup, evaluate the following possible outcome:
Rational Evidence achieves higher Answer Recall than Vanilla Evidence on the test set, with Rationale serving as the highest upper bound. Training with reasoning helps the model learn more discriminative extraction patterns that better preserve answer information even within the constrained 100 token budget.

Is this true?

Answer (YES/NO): YES